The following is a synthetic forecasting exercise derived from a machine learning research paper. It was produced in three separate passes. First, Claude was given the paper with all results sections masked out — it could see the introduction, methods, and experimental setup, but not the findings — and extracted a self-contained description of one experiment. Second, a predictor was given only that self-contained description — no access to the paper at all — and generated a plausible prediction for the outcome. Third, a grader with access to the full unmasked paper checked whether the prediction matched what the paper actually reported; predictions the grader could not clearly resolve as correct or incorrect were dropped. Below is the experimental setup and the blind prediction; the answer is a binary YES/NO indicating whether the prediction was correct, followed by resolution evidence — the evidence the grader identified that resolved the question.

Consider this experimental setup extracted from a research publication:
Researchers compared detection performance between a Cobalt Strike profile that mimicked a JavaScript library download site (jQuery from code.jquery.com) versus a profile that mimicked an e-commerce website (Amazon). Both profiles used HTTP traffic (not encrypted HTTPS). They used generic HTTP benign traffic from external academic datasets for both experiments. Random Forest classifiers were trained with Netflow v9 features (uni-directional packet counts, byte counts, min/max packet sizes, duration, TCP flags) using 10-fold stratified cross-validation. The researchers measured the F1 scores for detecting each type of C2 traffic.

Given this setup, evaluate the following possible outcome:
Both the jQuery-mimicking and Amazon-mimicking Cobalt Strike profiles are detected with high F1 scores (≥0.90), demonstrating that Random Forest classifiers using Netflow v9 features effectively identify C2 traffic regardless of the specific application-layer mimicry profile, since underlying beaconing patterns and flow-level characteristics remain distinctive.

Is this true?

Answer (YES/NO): YES